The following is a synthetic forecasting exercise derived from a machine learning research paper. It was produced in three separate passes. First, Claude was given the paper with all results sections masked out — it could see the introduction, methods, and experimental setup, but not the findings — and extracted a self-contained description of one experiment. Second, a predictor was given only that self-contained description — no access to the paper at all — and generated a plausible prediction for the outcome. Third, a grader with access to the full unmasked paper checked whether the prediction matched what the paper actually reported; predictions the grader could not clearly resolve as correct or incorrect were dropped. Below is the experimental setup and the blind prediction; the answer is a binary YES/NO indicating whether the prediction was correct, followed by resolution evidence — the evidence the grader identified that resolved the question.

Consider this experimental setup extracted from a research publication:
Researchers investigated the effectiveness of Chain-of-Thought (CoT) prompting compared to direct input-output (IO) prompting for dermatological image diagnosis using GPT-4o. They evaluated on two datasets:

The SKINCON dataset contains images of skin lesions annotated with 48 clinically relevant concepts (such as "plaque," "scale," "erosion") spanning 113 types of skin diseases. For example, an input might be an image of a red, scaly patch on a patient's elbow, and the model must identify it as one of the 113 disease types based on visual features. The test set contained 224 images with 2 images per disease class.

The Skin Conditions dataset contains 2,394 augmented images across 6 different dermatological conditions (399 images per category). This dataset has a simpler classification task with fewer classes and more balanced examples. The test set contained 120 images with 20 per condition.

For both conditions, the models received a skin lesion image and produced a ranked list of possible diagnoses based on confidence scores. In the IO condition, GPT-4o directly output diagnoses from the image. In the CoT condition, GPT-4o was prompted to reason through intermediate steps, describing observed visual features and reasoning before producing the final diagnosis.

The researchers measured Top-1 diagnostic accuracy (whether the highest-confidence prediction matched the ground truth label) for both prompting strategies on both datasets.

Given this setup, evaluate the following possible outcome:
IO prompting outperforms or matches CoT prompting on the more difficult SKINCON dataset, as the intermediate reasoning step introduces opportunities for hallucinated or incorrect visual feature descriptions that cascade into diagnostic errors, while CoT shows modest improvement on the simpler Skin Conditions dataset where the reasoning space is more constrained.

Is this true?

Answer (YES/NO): YES